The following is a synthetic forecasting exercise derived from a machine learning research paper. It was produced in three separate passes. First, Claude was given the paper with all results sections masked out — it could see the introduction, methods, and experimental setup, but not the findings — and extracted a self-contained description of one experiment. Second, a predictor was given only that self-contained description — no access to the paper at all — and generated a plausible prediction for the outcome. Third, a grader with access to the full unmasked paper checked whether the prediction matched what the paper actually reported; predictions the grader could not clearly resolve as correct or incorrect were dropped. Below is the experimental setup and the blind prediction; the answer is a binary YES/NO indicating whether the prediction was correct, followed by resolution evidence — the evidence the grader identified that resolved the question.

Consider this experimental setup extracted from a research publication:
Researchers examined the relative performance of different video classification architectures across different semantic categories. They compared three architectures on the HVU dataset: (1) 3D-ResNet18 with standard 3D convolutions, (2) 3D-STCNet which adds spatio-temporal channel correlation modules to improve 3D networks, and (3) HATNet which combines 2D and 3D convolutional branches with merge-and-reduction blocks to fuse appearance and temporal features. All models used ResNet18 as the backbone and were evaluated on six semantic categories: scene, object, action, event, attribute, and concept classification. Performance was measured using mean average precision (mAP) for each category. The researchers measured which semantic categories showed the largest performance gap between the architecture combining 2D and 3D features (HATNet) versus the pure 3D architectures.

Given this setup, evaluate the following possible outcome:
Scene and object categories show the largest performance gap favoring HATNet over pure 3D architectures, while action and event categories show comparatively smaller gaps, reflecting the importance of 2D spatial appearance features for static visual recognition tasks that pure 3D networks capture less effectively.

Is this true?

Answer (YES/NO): YES